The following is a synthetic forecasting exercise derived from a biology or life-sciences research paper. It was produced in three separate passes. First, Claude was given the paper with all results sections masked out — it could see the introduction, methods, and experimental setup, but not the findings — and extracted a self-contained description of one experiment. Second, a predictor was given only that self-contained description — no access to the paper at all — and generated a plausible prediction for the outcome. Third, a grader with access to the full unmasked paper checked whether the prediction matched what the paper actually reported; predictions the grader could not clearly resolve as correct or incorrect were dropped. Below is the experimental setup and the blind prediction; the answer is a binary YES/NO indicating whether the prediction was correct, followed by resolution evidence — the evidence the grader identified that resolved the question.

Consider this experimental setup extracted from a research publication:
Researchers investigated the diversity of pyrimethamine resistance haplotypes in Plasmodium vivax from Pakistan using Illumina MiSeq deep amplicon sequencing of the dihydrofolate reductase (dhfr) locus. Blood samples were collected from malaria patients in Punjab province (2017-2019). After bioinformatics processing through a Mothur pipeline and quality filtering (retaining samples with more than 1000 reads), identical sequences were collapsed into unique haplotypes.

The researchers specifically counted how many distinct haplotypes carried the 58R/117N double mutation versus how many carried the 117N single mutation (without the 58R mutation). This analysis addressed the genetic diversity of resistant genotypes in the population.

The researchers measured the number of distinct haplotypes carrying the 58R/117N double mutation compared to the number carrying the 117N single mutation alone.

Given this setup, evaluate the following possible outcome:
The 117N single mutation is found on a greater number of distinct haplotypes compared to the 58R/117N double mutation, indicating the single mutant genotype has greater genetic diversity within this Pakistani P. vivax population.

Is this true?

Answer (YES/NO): NO